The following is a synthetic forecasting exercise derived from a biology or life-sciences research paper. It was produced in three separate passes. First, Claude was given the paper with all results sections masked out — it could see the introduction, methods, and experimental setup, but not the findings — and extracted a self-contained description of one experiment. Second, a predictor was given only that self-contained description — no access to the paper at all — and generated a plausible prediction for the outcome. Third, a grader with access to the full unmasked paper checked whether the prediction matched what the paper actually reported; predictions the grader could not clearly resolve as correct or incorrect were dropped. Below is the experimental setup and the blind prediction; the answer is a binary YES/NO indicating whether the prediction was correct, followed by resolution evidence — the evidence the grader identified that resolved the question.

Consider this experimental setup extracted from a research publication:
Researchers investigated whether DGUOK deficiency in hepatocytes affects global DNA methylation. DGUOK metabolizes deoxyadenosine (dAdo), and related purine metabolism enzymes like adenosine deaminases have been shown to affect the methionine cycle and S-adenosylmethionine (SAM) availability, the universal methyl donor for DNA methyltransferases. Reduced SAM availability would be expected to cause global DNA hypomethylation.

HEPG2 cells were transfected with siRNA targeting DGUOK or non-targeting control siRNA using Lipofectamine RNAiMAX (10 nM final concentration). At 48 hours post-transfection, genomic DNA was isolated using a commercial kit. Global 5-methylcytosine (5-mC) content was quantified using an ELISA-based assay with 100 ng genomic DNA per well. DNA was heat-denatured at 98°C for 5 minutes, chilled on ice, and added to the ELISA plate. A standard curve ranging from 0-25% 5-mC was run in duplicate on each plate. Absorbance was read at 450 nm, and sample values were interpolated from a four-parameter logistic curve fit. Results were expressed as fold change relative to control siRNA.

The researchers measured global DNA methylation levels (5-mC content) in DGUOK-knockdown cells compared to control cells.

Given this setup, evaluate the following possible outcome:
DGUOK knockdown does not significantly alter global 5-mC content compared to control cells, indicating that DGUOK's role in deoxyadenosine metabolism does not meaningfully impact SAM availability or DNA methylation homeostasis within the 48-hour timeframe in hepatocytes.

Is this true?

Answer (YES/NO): NO